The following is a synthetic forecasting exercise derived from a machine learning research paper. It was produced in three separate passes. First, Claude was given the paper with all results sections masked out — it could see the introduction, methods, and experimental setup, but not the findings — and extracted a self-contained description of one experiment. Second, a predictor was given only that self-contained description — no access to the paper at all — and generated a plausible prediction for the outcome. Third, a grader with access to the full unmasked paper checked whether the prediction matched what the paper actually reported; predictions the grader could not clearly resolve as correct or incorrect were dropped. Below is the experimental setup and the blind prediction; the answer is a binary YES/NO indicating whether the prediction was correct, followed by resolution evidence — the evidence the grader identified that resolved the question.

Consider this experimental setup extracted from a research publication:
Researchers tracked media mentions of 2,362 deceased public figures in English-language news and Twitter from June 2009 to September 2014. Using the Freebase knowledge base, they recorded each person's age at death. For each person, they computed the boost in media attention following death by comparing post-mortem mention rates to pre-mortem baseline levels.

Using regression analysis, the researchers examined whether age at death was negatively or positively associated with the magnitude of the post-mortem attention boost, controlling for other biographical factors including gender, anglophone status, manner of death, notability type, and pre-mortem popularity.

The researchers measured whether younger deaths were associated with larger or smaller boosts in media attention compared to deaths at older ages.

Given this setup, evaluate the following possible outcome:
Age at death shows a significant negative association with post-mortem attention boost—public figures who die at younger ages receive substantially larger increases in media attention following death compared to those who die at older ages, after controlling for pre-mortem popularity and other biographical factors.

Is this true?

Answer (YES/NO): NO